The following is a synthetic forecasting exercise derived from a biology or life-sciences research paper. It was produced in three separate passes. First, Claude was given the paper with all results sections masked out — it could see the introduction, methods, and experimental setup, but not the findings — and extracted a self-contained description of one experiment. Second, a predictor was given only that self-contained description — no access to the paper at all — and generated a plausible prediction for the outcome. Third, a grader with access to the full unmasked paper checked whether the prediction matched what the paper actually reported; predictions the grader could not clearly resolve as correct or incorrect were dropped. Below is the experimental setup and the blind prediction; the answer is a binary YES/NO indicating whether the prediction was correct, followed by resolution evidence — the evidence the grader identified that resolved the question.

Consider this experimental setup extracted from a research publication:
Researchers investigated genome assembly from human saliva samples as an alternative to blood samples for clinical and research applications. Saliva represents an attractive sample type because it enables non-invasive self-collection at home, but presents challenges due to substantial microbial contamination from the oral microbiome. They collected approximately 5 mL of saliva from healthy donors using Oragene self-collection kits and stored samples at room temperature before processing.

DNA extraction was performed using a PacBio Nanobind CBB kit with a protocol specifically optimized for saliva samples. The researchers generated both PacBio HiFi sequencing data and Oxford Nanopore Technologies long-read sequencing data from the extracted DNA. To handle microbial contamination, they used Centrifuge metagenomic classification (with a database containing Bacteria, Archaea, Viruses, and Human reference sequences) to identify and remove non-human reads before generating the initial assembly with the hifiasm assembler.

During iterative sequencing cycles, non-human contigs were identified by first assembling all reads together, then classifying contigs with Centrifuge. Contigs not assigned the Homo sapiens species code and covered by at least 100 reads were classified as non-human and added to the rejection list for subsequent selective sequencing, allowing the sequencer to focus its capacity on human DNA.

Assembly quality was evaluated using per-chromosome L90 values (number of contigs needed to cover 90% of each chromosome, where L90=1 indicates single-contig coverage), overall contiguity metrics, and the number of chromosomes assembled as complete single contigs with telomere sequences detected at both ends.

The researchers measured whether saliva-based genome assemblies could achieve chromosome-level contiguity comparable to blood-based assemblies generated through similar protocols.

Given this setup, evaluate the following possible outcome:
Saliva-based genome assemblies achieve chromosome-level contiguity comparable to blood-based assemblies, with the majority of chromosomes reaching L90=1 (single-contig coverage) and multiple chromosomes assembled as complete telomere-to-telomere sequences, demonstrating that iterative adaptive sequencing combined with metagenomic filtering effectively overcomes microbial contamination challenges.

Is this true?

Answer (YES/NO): YES